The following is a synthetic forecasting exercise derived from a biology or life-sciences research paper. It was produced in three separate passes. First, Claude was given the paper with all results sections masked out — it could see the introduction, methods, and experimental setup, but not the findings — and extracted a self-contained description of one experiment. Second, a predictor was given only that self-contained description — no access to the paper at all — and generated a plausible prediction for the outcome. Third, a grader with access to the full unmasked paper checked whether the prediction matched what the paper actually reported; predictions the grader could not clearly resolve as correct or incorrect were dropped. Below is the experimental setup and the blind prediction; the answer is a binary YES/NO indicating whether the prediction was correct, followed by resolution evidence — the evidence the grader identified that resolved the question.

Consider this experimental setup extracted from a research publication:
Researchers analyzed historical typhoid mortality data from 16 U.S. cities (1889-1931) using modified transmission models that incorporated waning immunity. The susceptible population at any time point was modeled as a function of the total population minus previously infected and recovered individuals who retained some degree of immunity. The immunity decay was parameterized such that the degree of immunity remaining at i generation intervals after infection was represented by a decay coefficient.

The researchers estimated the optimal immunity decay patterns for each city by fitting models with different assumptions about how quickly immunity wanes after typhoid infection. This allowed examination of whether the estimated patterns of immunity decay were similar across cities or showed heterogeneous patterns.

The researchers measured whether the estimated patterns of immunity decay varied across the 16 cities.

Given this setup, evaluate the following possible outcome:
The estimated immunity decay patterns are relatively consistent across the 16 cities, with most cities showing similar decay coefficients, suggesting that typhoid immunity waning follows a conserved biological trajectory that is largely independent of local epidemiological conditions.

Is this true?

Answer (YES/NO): NO